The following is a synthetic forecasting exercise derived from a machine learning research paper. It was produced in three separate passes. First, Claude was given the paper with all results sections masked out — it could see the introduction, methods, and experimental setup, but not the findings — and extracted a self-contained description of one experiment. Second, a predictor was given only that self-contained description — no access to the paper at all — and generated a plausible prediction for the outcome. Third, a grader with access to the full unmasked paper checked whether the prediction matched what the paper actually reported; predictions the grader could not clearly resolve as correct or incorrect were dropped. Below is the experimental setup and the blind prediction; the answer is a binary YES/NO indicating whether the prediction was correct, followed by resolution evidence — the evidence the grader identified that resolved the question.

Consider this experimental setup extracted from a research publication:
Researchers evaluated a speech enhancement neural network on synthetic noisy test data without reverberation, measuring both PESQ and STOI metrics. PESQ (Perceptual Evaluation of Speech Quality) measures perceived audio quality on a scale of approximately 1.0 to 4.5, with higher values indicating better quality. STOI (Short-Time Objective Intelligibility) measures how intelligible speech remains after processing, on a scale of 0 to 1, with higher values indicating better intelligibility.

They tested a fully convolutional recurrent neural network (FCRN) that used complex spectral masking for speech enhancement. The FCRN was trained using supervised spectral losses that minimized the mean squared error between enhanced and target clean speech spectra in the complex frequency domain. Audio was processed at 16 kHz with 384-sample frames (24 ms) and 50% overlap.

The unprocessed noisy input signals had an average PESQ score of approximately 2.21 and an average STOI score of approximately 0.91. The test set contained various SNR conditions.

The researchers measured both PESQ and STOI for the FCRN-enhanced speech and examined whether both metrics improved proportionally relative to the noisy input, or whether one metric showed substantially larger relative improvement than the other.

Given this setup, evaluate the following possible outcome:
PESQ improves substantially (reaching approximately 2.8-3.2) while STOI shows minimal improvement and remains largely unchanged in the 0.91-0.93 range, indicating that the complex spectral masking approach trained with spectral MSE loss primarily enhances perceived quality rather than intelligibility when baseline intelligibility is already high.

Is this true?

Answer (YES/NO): NO